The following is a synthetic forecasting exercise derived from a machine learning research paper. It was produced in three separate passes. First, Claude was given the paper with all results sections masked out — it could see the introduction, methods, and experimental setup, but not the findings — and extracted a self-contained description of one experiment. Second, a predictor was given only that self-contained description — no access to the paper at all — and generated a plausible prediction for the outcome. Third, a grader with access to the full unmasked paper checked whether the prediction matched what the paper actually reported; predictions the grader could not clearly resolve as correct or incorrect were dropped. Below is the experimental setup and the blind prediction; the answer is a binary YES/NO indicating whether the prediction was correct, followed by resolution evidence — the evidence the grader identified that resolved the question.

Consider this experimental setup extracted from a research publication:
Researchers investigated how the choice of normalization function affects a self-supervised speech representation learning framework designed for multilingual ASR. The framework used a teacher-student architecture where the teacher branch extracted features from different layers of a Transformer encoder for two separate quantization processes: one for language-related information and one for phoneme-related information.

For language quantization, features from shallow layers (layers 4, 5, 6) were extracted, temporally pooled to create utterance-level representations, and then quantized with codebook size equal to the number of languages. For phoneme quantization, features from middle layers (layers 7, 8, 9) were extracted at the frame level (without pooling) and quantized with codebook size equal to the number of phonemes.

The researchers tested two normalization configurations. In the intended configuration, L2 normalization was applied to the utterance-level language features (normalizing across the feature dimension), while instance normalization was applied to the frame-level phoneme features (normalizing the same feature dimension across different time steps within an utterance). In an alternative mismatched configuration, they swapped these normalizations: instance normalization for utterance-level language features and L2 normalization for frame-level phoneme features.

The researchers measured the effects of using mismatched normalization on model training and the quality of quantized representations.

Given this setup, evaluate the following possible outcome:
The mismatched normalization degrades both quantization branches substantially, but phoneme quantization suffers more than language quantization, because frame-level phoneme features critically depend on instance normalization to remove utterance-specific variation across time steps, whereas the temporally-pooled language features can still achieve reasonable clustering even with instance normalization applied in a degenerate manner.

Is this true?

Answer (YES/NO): NO